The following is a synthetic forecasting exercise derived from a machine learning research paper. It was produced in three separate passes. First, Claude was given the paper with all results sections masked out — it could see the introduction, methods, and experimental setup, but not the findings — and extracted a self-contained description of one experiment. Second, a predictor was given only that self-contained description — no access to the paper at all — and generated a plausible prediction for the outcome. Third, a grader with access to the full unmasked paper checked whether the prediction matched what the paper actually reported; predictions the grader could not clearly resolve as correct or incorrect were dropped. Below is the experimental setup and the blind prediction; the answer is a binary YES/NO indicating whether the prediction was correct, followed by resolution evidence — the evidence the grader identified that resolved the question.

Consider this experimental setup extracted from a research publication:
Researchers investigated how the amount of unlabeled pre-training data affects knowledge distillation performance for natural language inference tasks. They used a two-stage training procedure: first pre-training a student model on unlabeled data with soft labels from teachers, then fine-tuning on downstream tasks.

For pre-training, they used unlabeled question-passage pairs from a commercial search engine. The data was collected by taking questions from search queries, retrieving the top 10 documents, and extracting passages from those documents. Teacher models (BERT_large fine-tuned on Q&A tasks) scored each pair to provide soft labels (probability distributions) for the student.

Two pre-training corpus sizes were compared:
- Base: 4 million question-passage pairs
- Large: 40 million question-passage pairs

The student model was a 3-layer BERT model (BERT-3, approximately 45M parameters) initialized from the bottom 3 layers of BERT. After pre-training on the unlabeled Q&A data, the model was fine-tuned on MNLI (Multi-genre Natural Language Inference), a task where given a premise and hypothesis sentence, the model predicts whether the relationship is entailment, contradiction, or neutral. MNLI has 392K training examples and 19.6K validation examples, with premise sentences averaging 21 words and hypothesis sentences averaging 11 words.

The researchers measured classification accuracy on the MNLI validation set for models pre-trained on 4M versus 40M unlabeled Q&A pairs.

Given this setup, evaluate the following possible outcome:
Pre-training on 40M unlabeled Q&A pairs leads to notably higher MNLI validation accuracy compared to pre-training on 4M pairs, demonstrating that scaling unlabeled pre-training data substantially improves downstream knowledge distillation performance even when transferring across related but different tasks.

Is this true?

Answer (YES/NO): YES